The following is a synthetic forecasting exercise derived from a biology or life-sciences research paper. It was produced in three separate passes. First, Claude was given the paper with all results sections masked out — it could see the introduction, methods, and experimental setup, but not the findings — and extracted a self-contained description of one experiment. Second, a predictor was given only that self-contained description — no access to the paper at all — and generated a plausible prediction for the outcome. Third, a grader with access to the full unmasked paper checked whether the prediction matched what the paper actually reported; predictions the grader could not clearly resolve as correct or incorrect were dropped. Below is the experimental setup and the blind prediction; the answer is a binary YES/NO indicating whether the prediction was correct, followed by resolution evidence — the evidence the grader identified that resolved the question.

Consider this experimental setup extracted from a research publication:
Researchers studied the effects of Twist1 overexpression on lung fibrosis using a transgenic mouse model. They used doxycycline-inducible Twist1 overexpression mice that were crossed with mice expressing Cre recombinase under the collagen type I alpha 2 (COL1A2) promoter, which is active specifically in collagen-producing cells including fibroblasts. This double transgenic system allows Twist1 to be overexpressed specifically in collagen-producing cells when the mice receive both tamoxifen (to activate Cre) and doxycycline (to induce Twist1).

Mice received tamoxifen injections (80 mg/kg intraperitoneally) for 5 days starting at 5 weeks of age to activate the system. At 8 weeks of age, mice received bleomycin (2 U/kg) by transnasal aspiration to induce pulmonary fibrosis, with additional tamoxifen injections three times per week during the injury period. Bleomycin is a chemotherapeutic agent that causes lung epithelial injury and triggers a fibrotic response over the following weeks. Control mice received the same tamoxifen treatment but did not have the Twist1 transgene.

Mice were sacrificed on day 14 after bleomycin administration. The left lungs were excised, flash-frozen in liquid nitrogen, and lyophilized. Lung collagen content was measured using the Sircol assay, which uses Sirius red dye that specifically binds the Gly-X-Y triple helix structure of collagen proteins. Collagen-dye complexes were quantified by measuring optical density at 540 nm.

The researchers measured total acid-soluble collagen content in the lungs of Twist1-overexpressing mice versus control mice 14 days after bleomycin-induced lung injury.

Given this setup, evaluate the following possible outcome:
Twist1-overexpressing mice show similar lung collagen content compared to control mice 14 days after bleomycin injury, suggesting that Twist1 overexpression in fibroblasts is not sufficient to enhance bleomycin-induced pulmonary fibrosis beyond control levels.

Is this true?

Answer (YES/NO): NO